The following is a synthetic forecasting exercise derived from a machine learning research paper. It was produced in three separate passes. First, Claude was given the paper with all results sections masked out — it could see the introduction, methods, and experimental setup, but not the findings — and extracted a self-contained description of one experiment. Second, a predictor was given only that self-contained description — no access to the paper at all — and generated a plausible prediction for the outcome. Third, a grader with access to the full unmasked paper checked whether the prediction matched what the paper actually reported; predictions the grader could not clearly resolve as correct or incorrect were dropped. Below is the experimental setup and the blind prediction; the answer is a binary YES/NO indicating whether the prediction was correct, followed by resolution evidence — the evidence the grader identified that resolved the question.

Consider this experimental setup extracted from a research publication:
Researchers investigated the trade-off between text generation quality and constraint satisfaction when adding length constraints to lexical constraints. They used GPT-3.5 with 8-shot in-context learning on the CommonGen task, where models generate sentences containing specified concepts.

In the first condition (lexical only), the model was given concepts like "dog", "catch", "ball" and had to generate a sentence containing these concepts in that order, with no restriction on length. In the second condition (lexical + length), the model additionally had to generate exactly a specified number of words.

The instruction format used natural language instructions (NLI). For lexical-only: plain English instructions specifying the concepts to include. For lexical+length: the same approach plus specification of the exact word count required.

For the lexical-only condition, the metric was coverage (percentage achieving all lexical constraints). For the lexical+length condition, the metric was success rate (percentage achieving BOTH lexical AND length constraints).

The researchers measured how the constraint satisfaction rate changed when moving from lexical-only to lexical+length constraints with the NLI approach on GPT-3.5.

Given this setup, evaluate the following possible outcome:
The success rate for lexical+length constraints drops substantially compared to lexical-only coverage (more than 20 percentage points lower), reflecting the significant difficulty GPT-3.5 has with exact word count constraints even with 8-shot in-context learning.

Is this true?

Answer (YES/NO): YES